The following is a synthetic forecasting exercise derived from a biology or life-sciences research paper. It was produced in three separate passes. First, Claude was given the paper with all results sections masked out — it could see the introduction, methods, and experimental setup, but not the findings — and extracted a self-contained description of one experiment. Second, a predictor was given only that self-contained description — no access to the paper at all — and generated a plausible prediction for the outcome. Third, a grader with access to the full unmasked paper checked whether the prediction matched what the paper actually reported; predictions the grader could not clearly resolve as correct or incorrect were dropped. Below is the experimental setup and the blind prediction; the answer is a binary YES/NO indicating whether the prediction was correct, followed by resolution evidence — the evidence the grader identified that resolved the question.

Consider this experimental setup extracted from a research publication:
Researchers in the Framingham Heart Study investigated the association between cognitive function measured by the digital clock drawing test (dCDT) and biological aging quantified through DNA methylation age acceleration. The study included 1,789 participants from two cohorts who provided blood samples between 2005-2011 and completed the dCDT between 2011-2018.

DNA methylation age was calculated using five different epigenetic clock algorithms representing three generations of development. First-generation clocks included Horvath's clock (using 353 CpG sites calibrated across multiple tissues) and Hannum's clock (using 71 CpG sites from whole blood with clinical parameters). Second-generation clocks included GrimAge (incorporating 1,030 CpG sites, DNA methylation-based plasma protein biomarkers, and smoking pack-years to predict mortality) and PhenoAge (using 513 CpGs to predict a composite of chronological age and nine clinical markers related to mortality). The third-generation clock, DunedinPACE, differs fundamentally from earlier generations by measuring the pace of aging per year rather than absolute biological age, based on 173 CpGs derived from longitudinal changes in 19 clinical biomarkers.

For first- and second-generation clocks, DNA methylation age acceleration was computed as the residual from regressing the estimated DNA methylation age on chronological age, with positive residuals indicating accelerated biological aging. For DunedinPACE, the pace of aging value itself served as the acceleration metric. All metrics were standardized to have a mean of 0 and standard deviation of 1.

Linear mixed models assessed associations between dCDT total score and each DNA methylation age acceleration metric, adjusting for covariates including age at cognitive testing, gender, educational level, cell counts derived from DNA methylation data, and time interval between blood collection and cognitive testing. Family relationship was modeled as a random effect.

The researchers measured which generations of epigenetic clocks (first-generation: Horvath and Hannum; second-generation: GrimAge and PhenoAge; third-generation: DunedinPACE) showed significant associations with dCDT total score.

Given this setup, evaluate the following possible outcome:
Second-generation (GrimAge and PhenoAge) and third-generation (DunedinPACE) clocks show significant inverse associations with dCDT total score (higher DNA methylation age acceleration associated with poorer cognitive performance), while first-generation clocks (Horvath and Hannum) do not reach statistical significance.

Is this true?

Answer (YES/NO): NO